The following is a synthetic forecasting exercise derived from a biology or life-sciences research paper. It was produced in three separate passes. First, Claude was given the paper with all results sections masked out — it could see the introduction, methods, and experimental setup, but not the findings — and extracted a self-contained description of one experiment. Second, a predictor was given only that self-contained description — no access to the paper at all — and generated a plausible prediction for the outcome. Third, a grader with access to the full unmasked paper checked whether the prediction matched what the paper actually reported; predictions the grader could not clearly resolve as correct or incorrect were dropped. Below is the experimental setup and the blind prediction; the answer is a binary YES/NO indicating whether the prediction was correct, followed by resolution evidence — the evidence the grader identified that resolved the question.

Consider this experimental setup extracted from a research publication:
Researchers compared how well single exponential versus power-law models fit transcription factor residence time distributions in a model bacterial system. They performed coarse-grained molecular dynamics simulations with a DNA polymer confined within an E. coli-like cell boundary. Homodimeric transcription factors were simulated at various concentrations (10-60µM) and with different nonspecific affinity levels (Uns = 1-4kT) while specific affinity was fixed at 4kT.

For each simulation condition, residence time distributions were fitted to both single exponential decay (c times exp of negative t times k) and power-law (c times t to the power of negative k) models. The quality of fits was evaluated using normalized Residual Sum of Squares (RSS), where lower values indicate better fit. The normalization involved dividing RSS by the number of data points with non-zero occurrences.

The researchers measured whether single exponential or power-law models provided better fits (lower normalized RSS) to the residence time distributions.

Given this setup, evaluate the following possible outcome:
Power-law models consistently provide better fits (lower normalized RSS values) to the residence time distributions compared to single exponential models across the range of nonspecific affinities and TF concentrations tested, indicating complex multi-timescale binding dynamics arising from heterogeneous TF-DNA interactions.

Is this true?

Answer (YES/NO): NO